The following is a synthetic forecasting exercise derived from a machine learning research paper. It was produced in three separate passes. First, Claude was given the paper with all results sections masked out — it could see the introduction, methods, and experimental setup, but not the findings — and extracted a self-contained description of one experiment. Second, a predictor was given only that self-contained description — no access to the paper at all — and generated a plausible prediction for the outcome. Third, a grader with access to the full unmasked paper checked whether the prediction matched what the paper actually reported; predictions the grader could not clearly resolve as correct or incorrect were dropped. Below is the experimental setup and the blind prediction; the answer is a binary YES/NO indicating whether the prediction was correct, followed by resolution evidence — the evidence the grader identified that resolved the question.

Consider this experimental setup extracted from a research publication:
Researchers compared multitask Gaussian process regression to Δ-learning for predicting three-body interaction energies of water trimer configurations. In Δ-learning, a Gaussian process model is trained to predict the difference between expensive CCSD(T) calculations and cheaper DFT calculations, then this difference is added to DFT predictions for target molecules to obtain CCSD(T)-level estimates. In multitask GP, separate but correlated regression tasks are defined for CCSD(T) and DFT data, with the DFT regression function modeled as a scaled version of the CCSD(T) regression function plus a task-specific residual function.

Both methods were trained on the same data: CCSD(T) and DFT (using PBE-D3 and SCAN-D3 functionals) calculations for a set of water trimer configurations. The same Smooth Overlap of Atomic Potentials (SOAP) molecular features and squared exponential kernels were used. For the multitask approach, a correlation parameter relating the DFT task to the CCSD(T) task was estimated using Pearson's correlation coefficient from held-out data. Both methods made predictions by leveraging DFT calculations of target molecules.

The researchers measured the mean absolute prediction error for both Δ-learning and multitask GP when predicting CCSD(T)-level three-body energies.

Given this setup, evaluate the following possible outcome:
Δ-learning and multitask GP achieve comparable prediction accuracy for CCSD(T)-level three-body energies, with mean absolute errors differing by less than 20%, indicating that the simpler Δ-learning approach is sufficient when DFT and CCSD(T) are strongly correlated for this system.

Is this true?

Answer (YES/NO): NO